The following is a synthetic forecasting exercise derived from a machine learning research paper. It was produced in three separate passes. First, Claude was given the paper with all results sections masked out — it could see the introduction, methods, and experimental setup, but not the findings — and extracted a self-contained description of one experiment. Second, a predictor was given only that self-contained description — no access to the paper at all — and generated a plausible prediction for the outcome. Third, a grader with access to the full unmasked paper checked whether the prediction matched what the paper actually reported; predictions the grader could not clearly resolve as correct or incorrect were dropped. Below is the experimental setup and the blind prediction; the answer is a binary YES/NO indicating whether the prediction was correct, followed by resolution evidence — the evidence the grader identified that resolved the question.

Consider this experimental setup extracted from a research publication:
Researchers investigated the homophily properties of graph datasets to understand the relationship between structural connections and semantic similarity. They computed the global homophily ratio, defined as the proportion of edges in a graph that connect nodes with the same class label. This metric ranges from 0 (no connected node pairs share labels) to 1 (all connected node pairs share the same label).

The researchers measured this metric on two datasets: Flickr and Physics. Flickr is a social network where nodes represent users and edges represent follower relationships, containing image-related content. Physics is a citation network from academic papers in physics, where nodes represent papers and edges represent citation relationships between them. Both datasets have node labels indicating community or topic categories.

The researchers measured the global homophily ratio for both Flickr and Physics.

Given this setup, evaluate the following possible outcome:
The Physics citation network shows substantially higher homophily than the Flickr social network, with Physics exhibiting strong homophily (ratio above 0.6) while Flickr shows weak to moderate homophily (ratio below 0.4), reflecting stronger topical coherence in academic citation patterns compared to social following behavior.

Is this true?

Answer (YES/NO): YES